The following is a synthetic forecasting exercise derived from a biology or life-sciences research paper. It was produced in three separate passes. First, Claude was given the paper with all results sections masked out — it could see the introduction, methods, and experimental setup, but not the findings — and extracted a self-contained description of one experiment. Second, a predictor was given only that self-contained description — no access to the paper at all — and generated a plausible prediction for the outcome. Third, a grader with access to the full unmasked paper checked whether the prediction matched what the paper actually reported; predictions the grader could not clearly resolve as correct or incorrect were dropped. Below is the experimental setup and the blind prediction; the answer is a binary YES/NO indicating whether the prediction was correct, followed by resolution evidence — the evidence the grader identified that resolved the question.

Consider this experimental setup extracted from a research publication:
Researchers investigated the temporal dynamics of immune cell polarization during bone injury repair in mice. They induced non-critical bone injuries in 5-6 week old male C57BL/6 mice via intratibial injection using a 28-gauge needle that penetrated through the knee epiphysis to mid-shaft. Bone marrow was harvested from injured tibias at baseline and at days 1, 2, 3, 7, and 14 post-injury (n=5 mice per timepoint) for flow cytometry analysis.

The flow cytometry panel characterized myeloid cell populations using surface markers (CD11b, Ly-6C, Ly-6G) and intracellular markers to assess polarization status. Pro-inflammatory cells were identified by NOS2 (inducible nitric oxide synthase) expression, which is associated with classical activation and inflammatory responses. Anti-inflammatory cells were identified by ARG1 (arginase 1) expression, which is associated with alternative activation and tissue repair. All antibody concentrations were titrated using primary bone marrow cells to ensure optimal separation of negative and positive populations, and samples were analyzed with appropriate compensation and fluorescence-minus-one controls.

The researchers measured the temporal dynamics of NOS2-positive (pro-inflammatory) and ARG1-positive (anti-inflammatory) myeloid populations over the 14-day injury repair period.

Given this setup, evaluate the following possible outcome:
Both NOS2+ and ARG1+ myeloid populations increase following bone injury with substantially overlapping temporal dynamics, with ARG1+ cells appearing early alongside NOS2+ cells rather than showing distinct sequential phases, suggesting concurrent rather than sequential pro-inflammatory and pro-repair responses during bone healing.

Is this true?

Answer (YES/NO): NO